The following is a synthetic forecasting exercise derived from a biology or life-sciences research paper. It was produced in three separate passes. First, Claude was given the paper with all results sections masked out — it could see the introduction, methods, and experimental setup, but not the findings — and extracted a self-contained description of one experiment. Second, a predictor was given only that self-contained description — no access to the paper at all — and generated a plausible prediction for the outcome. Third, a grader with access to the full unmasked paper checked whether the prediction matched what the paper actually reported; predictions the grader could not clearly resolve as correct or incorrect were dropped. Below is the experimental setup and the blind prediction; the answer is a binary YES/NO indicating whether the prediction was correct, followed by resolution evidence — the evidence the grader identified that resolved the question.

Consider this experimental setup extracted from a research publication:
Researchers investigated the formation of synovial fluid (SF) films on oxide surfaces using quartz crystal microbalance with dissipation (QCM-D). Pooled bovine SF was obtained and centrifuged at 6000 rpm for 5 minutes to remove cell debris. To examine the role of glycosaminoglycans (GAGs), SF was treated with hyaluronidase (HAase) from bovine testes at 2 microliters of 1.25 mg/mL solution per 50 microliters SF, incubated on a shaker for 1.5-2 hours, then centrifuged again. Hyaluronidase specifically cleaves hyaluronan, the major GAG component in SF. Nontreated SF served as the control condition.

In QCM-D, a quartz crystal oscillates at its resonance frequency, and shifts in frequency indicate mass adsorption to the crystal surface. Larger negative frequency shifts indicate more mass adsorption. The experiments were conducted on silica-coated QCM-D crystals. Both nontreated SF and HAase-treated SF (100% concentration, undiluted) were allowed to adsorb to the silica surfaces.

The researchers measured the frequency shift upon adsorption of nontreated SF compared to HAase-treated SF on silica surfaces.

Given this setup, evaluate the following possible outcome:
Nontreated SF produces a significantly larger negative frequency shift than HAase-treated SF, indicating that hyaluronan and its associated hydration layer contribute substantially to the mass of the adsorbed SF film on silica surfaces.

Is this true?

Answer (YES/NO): NO